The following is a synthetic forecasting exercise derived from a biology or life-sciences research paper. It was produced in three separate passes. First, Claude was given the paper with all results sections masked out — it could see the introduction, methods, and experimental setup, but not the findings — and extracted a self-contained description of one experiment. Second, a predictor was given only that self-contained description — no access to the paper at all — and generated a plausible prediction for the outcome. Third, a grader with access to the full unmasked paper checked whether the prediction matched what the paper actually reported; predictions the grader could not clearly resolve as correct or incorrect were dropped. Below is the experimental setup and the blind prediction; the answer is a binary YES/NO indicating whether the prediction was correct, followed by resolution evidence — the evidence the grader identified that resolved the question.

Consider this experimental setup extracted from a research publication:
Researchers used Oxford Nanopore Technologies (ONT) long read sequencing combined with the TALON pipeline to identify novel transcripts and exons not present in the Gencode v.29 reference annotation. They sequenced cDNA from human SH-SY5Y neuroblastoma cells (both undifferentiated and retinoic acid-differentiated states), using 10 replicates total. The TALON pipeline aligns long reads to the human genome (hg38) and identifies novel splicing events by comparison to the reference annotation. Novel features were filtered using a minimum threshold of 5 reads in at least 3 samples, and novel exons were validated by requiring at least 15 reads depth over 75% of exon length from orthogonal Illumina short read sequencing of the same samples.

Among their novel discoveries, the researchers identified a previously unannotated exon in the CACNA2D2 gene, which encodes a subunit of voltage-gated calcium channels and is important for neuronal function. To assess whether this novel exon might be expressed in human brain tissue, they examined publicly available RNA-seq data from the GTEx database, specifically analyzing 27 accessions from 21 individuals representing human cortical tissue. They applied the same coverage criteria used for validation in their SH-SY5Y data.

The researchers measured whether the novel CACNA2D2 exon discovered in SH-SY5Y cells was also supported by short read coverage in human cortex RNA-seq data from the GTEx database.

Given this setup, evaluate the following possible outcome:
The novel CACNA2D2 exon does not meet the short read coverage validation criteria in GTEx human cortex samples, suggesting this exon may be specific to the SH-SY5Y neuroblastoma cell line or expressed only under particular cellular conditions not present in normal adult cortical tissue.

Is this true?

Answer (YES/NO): NO